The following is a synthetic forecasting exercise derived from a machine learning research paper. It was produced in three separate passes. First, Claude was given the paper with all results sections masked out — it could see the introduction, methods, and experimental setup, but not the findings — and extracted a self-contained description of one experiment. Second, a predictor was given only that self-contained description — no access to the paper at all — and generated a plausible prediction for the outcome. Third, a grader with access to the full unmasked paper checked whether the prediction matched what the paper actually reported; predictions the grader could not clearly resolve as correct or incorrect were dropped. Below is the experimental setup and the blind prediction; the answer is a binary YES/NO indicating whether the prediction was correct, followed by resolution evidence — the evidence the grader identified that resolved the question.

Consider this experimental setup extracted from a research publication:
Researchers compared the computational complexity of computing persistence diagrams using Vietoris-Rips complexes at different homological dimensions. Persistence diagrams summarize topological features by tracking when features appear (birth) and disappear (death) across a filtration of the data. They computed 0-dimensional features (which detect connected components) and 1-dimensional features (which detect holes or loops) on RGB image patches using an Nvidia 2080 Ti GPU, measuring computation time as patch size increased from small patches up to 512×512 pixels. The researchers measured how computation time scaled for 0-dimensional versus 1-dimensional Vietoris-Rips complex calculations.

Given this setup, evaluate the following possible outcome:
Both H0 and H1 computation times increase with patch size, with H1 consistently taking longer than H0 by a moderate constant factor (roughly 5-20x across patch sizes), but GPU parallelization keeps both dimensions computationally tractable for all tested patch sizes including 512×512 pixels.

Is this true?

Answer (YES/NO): NO